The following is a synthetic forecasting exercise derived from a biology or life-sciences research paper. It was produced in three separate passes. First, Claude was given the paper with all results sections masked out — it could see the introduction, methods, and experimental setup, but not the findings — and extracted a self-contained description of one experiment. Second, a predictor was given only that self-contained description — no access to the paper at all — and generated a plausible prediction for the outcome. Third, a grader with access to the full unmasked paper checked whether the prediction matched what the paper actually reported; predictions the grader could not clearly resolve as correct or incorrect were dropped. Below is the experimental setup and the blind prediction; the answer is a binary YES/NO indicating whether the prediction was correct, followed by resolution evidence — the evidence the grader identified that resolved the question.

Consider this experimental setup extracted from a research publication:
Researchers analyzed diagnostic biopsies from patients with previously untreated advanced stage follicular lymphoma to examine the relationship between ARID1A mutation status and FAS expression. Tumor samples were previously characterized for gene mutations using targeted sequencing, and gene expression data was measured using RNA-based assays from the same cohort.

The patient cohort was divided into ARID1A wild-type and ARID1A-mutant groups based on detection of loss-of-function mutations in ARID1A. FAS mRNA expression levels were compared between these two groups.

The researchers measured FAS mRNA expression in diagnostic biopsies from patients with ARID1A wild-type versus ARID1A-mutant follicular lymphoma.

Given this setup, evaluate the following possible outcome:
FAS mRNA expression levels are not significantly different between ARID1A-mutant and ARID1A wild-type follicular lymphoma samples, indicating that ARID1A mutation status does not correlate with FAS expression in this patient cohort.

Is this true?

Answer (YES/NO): NO